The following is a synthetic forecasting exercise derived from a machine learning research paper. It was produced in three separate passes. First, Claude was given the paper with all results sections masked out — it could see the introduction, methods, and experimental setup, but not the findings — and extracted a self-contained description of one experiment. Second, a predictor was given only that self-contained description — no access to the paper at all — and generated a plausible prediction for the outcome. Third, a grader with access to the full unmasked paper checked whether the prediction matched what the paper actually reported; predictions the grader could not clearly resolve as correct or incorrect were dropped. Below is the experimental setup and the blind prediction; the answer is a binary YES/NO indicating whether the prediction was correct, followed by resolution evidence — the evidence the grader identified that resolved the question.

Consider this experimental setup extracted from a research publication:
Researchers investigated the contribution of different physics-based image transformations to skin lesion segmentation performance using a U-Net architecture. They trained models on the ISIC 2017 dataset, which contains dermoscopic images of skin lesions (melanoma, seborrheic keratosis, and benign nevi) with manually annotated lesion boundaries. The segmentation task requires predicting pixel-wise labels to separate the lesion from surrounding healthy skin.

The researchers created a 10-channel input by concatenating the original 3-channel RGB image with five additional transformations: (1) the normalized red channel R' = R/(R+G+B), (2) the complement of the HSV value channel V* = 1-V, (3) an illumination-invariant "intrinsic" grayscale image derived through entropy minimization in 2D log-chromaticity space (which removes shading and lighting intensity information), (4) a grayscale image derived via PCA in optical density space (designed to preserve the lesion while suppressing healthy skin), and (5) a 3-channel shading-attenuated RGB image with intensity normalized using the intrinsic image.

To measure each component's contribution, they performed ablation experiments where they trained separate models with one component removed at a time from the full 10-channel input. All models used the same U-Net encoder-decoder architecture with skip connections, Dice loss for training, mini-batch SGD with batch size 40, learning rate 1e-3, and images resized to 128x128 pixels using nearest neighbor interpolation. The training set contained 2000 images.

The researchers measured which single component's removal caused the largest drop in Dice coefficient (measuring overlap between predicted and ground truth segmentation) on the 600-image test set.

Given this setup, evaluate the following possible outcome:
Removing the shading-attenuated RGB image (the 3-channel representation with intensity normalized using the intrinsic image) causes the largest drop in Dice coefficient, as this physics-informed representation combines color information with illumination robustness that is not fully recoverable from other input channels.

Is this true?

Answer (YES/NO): NO